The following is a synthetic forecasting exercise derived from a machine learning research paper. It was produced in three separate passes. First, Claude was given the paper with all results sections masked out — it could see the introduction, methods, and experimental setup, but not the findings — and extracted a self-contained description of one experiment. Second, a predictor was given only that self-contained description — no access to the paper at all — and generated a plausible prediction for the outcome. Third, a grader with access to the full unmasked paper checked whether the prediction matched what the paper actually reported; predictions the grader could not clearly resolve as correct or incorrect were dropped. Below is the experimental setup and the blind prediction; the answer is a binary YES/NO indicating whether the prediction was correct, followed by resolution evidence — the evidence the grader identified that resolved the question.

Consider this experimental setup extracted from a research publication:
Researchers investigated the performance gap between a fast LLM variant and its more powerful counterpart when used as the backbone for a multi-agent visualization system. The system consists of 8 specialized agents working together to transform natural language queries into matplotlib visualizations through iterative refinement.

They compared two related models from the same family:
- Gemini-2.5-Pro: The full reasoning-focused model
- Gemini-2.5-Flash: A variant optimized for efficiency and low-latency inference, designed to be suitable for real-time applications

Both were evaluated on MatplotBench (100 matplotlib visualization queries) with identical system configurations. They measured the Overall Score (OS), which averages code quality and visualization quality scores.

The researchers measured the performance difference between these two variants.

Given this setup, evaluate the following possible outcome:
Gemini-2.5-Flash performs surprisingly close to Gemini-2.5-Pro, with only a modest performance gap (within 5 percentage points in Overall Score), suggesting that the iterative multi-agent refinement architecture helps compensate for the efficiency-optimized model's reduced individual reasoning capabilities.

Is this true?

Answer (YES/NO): YES